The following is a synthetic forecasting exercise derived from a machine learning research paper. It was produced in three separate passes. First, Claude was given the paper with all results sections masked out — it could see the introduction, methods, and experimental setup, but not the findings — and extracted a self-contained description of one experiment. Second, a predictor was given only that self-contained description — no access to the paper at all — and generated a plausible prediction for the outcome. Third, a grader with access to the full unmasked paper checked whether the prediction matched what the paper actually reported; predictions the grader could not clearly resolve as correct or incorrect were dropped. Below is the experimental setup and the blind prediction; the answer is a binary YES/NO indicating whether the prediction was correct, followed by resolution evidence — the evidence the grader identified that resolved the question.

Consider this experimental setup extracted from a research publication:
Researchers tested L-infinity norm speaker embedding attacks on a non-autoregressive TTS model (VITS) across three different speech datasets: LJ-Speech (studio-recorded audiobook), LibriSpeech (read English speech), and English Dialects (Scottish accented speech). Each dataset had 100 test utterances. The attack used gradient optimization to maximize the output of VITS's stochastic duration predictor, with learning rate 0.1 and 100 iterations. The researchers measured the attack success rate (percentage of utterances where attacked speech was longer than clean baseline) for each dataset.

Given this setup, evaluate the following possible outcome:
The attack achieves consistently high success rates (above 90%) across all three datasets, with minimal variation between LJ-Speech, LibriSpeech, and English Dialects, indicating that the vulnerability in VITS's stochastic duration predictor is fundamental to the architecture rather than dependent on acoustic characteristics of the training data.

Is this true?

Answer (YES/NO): YES